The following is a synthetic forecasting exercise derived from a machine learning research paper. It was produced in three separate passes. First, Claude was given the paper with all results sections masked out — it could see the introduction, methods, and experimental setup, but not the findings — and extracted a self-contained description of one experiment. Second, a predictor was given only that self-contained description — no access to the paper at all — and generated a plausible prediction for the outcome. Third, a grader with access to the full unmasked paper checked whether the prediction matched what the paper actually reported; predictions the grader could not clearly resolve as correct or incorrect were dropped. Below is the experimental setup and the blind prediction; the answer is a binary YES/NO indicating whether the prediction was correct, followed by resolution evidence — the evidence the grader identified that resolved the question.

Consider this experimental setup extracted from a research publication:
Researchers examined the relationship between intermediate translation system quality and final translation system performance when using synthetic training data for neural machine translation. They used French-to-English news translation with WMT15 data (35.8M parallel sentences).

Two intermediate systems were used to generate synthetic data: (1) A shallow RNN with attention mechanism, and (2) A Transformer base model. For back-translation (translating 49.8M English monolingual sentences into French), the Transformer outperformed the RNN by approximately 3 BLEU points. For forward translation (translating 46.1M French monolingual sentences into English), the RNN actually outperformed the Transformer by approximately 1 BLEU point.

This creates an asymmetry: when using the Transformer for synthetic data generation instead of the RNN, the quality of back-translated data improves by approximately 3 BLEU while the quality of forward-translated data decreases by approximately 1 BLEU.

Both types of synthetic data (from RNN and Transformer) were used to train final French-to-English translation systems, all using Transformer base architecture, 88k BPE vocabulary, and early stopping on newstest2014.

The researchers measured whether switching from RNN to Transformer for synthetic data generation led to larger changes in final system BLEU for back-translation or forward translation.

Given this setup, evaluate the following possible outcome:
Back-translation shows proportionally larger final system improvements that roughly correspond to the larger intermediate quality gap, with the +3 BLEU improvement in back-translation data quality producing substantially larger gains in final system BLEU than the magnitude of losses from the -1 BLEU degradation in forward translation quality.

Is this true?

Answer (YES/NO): NO